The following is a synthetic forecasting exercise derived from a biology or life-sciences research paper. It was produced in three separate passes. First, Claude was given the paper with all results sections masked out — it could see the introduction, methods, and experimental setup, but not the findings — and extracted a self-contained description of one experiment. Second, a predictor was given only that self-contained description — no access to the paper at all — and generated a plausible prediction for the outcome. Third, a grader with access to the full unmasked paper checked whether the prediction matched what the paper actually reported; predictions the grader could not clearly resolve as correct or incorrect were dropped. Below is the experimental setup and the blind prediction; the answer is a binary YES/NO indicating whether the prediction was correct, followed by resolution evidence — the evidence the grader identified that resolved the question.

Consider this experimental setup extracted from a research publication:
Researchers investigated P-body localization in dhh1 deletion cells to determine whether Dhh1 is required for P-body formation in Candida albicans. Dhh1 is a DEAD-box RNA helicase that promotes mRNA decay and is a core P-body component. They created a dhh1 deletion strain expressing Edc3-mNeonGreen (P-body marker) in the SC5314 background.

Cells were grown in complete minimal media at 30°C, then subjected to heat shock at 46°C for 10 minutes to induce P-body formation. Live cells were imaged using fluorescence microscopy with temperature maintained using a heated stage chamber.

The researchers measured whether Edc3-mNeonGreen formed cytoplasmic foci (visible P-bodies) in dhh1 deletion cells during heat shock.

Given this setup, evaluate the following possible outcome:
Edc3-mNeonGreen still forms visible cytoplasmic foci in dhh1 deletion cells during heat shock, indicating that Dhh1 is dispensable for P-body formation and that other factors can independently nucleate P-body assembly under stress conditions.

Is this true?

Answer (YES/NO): YES